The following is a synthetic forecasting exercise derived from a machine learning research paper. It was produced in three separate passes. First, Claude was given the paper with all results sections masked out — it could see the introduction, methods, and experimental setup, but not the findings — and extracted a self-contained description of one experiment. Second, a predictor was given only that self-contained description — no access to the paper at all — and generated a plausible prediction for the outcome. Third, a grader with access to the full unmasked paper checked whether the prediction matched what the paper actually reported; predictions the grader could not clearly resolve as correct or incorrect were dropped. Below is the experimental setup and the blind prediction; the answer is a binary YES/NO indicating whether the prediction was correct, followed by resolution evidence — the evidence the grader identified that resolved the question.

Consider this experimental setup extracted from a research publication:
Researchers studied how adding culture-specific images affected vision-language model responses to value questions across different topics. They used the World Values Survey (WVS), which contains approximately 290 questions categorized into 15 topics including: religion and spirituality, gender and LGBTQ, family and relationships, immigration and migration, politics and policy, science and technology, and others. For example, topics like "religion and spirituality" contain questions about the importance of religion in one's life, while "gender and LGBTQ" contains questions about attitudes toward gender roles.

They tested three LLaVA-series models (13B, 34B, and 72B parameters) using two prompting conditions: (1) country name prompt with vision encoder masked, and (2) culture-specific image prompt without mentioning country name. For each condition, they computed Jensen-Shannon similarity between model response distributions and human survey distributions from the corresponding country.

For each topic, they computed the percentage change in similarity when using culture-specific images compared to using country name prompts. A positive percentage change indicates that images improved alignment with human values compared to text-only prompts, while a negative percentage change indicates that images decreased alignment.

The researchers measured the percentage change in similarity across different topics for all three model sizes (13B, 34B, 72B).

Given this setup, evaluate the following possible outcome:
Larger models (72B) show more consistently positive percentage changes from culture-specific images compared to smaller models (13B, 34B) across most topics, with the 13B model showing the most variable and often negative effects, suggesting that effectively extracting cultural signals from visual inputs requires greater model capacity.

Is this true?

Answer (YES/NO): NO